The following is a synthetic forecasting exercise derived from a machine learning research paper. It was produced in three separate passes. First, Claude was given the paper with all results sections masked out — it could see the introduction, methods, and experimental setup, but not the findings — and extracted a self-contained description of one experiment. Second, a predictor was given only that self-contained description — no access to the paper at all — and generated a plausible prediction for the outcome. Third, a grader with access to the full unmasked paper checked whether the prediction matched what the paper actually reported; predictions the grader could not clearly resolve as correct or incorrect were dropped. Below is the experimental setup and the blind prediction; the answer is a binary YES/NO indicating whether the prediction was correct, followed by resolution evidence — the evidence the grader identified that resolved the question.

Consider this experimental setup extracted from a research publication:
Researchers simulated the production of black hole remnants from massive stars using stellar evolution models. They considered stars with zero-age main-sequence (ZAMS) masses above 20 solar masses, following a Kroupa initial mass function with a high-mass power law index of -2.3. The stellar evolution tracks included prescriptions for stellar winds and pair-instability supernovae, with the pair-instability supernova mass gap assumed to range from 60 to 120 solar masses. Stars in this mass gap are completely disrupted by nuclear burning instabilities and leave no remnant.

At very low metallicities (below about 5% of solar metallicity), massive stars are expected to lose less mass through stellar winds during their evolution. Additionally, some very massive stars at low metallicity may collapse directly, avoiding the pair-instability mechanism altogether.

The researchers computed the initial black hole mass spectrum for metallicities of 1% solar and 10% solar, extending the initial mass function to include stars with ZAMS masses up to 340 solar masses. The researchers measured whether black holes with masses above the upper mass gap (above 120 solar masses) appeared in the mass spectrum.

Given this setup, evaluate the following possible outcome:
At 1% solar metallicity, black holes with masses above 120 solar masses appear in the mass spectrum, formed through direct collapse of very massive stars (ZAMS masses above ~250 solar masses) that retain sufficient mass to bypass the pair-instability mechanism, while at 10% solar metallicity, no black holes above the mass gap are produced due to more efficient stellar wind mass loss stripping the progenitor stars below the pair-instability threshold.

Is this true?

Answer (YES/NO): YES